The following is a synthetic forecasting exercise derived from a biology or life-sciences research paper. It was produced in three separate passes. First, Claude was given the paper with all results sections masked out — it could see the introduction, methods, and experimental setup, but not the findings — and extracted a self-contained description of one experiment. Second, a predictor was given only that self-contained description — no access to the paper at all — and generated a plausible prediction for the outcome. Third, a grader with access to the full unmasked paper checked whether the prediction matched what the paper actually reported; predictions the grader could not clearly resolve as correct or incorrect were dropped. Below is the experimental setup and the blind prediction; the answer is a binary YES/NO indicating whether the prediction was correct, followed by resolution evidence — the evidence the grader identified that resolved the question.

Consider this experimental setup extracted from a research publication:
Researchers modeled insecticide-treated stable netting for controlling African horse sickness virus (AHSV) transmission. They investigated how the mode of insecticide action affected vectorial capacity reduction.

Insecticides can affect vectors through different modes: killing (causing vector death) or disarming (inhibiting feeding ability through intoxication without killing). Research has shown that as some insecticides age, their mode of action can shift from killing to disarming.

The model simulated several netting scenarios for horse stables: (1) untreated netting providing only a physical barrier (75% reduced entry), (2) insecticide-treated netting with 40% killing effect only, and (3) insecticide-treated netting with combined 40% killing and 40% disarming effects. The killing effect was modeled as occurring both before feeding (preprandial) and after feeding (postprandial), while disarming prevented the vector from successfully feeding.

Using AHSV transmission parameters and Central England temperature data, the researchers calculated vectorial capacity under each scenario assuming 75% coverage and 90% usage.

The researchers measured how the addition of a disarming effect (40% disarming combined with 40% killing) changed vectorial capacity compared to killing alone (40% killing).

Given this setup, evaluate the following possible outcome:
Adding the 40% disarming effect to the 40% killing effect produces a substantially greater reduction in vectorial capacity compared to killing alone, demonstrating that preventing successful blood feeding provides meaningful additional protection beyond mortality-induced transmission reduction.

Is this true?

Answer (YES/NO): NO